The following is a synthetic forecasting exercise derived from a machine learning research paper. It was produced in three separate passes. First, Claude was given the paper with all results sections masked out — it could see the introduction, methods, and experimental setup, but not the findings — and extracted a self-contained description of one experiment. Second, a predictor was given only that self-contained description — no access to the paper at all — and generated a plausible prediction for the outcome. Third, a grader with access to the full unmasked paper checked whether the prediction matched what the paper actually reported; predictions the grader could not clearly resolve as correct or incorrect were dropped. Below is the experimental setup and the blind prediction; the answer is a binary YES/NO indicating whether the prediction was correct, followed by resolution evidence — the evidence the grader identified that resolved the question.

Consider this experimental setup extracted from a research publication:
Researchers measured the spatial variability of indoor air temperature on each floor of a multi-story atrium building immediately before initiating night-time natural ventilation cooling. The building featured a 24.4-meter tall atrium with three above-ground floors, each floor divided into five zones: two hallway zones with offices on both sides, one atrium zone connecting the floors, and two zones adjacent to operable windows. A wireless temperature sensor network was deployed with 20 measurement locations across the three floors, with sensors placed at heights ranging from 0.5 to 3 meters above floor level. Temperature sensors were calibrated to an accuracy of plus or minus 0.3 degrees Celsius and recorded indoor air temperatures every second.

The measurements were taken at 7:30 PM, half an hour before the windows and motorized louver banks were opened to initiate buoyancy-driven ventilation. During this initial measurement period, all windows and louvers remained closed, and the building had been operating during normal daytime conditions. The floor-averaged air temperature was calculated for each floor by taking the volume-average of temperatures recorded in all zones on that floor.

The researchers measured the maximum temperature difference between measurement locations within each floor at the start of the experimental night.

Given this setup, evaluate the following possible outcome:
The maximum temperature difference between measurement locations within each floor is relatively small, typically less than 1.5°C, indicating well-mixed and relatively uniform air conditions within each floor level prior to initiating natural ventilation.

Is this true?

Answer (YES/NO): NO